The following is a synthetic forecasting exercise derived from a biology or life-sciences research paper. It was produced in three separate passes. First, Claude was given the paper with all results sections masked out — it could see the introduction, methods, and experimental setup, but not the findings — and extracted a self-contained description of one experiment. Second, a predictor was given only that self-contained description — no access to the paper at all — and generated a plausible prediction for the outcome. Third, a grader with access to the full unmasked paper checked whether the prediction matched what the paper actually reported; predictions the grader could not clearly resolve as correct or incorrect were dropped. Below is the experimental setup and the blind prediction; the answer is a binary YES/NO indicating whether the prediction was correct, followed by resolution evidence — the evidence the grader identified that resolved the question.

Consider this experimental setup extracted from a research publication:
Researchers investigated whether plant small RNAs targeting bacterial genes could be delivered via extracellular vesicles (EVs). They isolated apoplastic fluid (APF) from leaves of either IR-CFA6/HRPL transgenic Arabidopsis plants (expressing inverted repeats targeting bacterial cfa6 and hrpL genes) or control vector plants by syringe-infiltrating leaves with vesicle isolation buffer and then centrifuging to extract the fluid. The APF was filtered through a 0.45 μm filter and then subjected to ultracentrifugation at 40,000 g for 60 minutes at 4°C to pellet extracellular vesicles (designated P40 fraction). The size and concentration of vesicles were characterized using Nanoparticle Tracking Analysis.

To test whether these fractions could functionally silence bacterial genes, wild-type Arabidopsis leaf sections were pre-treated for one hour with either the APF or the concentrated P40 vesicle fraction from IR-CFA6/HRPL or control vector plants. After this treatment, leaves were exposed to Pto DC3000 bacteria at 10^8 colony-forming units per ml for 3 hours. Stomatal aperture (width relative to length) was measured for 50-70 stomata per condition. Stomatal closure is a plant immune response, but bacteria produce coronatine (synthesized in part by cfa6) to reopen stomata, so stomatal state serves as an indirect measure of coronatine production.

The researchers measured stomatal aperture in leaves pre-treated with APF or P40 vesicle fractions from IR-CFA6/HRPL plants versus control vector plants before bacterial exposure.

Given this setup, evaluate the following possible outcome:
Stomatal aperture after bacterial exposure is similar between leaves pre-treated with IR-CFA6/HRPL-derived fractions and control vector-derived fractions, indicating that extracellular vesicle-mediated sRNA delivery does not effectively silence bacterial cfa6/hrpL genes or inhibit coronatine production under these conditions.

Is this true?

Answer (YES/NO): NO